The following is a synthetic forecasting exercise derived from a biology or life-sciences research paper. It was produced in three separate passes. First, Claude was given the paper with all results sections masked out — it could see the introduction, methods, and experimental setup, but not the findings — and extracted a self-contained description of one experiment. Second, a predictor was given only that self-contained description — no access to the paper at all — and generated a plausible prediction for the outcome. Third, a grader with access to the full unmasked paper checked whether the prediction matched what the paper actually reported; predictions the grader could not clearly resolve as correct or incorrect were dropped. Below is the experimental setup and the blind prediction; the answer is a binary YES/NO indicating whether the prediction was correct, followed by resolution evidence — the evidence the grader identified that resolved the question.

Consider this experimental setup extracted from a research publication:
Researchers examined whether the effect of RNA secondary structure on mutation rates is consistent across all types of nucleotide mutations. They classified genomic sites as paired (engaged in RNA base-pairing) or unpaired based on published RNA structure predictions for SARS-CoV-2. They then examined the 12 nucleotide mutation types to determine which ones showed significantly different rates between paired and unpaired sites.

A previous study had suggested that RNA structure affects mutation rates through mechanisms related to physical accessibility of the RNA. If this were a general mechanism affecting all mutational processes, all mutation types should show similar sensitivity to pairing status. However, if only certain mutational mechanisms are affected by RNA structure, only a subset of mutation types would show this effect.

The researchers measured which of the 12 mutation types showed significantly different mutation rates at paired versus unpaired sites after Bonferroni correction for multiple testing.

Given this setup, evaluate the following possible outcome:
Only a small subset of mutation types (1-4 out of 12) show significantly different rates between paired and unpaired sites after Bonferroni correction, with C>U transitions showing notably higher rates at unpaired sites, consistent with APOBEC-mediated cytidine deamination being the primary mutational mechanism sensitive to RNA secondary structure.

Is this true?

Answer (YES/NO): NO